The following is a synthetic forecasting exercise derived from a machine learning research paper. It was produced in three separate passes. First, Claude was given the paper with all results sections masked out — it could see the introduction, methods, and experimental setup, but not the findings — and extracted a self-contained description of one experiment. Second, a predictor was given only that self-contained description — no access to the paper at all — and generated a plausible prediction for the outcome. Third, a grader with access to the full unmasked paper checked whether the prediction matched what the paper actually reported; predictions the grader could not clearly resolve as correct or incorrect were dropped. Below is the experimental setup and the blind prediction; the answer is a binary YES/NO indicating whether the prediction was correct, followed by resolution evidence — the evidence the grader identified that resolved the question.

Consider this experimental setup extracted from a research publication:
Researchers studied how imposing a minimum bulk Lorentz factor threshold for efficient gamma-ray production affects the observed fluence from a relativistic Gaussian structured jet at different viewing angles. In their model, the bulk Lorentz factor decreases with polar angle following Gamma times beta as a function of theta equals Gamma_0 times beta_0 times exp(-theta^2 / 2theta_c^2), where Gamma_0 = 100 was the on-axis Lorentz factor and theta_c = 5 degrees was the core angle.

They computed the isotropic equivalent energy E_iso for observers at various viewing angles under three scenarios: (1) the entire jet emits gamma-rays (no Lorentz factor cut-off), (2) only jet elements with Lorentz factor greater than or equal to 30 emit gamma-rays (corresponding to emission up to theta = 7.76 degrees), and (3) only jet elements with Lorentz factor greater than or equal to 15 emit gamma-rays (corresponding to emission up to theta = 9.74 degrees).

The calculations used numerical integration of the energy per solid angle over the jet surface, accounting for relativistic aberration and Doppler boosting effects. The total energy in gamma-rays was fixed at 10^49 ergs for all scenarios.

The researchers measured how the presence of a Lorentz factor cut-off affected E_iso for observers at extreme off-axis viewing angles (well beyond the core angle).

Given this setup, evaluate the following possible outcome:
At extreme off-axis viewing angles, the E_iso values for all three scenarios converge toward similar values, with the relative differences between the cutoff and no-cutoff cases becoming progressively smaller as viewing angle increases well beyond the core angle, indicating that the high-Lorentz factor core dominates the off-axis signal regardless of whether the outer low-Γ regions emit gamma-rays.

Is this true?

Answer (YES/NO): NO